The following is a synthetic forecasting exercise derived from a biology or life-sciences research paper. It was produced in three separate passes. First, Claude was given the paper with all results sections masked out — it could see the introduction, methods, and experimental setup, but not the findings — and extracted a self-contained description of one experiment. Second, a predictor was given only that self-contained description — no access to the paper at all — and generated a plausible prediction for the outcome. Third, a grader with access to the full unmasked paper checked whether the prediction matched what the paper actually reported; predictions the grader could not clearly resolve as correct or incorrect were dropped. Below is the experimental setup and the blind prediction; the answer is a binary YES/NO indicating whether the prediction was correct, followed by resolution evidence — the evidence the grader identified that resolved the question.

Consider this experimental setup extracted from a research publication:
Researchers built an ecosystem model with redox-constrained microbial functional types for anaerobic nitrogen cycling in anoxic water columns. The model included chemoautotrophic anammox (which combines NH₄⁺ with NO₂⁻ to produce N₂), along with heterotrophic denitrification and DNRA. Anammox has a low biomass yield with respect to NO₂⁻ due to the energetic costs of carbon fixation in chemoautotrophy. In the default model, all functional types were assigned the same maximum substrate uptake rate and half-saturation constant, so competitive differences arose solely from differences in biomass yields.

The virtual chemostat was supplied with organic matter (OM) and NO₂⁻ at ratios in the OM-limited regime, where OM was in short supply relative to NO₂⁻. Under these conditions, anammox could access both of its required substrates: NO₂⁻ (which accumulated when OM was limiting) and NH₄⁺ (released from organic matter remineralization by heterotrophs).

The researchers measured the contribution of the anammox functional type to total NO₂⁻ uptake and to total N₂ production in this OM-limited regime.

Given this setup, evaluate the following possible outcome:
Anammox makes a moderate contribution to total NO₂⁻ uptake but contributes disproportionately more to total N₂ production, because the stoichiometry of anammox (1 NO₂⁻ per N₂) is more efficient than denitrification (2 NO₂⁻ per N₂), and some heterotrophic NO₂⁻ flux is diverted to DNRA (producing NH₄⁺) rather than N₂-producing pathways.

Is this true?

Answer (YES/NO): NO